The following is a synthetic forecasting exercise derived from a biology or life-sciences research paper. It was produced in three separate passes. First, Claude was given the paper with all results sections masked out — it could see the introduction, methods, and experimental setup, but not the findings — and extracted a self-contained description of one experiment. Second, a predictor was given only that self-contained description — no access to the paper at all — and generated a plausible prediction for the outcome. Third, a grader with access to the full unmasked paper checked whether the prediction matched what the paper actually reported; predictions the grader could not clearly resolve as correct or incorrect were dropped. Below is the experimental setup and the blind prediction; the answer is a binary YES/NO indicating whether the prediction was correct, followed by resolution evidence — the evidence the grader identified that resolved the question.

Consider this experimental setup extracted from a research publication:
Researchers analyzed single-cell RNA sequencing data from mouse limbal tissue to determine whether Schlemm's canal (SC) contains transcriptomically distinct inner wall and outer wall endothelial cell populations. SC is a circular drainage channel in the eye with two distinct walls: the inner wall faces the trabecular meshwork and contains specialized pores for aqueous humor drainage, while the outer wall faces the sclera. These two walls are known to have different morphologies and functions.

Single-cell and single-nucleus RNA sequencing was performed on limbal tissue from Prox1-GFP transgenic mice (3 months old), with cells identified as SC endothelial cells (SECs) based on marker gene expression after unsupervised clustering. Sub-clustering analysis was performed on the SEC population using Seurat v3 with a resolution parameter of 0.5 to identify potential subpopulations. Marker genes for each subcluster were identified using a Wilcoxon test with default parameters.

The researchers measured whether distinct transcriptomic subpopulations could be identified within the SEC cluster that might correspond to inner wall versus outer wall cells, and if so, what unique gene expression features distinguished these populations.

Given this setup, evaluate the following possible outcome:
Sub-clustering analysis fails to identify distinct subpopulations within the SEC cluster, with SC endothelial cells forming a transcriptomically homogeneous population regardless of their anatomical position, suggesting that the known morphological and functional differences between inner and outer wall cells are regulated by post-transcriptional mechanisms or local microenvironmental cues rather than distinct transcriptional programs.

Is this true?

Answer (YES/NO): NO